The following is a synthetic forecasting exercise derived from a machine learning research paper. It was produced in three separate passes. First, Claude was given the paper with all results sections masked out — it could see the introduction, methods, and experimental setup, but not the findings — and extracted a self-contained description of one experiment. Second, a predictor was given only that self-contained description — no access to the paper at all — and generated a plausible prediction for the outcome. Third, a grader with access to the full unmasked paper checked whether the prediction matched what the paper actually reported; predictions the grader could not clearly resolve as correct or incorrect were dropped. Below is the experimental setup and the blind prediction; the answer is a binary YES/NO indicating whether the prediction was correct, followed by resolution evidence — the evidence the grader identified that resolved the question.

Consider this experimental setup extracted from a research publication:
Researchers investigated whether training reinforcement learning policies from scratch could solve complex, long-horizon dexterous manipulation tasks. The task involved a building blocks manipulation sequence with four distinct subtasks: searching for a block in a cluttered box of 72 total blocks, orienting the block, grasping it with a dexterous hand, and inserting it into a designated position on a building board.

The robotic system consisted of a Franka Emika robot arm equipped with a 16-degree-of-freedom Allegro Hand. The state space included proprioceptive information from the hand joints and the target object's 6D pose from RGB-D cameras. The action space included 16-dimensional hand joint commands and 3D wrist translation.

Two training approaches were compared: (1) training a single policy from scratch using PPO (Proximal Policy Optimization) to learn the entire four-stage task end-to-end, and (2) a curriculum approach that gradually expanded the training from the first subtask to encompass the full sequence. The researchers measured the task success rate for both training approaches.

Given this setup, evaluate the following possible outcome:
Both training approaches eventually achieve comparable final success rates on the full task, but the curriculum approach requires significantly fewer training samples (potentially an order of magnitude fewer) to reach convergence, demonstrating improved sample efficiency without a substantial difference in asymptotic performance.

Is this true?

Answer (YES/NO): NO